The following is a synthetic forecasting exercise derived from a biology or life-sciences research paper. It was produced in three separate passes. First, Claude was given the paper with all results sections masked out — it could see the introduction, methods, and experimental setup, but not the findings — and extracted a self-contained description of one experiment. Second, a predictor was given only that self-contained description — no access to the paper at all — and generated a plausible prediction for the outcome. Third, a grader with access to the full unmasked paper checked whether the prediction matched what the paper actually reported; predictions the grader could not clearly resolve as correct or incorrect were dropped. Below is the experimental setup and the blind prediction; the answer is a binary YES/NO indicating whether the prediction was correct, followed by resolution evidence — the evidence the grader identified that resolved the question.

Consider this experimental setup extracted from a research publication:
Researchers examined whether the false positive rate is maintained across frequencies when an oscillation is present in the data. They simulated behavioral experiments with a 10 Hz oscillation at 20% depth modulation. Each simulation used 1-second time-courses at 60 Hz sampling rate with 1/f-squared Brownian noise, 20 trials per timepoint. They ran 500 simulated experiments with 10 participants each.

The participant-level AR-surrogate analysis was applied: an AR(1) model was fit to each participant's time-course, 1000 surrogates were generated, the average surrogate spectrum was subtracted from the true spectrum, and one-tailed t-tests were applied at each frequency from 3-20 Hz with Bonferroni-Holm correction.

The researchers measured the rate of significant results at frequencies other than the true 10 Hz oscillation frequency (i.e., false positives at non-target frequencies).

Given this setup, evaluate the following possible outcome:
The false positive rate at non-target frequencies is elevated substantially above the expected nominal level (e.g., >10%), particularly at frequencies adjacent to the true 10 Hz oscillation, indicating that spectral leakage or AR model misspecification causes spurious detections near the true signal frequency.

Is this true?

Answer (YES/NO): NO